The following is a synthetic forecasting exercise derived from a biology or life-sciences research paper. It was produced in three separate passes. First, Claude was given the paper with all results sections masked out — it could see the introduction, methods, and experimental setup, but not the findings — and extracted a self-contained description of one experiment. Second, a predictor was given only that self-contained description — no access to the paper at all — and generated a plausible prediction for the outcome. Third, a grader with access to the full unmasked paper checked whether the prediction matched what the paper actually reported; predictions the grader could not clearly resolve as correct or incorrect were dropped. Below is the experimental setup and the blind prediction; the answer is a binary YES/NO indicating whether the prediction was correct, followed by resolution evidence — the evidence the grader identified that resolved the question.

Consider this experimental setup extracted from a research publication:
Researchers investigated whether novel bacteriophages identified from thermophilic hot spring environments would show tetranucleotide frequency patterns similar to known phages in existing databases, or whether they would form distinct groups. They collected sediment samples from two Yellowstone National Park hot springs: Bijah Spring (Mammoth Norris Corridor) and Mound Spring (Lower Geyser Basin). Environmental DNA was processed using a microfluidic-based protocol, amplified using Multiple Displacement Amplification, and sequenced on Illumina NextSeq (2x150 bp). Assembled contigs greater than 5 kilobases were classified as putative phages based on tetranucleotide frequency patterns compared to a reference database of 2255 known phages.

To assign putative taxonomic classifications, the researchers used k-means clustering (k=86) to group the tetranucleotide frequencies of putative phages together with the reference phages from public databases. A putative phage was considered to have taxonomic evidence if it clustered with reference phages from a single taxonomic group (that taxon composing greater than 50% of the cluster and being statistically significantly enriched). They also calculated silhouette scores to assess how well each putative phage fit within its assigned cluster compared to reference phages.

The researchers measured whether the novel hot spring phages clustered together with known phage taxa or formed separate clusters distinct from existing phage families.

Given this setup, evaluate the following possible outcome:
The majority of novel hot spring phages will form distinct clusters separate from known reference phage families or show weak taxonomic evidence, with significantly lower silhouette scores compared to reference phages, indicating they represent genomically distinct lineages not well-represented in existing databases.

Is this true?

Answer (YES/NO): NO